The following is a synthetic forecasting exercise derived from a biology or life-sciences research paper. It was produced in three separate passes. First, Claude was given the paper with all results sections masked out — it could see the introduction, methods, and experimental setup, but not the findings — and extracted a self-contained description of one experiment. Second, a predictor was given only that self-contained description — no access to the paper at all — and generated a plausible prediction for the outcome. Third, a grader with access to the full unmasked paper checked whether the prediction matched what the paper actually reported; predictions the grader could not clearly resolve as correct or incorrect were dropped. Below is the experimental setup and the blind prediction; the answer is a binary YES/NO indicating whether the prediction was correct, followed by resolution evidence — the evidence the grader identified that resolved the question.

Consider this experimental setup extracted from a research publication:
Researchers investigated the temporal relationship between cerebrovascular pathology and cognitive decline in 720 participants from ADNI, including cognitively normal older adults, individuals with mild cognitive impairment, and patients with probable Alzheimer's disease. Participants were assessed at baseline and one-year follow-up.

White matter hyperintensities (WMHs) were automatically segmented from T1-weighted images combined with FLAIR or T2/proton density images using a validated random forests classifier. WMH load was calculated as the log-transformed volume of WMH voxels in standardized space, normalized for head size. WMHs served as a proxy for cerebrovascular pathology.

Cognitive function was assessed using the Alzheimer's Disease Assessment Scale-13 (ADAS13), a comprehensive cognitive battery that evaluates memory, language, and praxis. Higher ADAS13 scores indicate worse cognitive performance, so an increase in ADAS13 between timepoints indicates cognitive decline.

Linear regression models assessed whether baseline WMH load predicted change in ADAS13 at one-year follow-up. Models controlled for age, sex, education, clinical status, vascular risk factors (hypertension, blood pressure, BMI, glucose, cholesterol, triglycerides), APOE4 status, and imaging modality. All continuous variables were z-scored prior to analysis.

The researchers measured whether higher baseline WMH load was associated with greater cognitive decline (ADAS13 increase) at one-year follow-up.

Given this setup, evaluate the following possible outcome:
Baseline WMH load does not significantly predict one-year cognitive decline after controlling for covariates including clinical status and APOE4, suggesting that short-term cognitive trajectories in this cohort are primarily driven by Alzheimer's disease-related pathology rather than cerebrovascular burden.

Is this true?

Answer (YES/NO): NO